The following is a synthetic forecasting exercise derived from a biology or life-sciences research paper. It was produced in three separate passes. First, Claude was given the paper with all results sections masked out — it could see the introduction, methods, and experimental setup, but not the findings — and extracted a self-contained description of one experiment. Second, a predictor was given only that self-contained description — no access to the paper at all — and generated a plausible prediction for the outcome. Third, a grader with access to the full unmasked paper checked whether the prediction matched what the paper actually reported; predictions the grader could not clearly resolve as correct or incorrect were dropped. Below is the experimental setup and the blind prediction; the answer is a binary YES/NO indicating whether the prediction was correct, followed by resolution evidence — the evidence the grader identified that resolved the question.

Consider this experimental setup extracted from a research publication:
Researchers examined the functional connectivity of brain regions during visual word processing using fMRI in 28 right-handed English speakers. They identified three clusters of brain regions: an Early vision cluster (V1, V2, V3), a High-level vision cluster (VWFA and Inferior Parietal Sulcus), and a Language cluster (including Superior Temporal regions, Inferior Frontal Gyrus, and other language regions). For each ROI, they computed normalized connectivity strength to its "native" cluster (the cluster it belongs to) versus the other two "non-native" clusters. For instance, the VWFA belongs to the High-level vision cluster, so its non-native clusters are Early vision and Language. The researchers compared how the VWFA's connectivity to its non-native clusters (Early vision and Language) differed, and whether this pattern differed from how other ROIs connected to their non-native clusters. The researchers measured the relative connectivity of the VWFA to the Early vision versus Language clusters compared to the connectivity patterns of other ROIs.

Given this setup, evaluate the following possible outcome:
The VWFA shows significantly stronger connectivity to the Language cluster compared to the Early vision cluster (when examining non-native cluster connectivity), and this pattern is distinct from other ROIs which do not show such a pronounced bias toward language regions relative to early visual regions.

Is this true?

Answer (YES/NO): NO